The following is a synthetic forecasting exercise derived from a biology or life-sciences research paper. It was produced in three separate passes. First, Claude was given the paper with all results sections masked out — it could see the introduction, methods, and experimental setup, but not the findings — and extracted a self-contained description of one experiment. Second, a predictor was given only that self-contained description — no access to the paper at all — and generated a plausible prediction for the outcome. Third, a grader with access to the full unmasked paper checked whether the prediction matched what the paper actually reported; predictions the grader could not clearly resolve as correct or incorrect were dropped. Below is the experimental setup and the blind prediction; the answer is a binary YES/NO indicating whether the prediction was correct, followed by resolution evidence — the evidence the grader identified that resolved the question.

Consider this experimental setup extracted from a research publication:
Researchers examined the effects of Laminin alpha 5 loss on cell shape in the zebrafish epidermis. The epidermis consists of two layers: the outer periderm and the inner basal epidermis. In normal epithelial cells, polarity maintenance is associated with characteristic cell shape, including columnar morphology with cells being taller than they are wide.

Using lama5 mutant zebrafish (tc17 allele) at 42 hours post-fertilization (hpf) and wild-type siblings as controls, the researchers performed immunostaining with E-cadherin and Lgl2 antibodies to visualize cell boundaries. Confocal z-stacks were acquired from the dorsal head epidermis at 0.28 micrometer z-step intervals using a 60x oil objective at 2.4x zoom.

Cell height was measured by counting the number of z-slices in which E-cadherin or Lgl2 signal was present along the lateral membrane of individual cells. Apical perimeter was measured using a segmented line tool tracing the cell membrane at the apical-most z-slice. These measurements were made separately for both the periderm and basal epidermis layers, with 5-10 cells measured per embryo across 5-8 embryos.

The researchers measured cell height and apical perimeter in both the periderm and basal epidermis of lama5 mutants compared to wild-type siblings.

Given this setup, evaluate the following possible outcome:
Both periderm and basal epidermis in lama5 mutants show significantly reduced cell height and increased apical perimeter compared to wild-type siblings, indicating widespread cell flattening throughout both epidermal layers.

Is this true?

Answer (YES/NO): NO